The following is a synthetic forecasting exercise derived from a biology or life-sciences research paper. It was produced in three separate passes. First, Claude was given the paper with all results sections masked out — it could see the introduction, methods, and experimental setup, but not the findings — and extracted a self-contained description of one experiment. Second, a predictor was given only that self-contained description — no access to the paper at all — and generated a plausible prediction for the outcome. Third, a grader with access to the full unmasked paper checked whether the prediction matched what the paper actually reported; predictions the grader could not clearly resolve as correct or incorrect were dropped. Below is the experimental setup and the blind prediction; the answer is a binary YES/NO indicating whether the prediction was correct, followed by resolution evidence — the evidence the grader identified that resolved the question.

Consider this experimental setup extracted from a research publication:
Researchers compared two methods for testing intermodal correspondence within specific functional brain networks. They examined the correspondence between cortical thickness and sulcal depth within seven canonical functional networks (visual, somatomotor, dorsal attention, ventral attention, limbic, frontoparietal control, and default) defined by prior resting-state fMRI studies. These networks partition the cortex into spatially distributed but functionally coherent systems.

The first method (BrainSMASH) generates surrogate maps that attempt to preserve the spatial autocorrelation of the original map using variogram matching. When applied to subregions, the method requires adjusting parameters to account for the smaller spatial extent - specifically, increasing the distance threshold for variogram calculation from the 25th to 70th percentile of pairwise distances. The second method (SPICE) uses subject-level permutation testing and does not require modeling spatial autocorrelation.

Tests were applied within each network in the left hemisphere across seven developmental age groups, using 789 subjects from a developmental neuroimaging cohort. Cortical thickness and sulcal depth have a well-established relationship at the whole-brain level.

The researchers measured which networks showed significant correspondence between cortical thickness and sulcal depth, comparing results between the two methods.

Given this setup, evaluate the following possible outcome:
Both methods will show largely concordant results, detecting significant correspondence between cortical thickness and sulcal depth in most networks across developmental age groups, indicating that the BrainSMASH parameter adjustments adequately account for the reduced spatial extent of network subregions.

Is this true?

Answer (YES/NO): NO